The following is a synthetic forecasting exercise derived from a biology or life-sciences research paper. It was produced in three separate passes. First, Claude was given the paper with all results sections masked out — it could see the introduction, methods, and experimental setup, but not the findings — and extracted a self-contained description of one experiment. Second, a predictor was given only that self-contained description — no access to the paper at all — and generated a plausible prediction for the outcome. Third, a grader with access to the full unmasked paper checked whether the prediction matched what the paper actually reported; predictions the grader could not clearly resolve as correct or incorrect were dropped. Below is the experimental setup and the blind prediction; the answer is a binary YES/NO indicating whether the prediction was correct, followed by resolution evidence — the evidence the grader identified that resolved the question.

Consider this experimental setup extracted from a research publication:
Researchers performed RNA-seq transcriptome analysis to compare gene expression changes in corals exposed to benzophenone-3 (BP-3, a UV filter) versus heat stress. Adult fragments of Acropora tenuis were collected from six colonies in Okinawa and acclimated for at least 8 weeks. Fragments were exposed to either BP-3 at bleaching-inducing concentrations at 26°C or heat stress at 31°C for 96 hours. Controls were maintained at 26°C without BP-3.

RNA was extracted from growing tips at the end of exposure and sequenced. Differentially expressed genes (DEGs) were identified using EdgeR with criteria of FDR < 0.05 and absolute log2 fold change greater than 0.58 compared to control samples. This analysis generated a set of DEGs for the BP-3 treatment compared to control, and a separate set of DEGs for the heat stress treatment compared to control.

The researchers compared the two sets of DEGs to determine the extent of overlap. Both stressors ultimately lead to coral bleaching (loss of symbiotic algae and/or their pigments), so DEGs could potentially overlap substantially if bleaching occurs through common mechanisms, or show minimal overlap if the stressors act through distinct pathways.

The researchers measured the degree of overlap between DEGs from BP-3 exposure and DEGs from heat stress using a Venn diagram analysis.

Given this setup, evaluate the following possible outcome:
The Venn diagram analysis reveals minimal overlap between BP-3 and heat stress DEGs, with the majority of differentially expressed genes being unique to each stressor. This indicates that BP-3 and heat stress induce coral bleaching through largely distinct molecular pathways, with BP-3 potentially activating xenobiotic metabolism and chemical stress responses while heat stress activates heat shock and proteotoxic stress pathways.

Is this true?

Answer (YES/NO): NO